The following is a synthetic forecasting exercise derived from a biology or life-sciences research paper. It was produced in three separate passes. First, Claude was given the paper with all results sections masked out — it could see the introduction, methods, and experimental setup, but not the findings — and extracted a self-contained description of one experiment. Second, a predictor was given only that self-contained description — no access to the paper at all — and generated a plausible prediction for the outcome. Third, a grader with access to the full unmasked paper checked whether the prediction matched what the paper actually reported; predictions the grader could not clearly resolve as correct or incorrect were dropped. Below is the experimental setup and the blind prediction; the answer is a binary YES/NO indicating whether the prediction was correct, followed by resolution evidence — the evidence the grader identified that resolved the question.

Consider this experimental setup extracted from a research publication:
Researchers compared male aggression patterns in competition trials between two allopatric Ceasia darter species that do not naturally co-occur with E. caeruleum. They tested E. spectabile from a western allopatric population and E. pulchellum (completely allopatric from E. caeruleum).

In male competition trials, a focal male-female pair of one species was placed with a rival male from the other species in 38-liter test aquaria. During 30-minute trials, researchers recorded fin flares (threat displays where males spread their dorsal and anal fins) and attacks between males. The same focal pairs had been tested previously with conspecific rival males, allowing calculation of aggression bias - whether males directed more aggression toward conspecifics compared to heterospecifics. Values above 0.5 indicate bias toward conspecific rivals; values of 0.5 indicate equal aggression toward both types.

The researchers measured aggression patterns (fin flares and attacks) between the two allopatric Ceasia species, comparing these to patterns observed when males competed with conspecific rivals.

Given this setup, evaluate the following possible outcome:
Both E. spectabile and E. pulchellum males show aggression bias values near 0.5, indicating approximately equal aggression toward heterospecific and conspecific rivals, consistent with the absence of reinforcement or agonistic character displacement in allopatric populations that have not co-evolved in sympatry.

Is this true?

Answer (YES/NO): YES